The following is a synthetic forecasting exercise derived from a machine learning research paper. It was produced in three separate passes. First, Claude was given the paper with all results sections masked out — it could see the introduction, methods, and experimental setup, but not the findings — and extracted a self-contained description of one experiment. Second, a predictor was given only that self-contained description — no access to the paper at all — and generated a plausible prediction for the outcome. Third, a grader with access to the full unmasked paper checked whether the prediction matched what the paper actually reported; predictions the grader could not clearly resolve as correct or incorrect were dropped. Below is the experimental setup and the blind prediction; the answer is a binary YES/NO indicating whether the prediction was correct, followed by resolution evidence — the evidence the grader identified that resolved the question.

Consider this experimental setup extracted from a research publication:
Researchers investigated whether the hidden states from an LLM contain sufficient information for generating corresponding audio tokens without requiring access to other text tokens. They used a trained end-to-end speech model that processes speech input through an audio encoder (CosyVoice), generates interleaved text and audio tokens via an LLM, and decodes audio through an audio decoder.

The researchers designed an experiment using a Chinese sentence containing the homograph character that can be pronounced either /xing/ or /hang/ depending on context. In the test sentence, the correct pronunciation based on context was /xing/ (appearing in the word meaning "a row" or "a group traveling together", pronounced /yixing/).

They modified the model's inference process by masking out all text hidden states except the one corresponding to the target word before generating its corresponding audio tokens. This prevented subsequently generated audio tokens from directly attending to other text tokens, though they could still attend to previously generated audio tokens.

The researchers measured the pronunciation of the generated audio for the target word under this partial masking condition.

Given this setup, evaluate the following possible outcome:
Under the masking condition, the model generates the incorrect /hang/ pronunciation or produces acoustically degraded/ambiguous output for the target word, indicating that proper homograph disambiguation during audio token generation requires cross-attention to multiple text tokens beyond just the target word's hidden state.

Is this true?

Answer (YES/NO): NO